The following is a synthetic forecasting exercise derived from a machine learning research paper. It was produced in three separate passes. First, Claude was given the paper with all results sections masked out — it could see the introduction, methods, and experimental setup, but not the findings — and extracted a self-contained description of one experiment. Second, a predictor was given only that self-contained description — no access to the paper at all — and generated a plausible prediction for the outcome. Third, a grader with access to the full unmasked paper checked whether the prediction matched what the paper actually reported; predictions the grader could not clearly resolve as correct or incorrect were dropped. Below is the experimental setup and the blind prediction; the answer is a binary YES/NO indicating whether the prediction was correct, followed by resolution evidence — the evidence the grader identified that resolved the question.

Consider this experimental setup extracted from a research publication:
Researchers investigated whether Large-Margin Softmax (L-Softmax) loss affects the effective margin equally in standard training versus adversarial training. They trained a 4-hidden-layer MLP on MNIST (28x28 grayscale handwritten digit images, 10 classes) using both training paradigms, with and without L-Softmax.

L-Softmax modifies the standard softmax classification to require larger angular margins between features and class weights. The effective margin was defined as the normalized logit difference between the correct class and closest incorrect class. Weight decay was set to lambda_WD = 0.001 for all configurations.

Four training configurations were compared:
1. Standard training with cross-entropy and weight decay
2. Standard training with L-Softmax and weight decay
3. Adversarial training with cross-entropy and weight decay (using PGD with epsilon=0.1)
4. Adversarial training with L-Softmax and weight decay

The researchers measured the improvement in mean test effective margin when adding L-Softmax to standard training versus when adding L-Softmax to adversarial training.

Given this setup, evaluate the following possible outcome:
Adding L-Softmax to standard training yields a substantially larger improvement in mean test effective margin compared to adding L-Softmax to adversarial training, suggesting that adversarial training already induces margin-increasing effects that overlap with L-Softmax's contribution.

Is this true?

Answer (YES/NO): YES